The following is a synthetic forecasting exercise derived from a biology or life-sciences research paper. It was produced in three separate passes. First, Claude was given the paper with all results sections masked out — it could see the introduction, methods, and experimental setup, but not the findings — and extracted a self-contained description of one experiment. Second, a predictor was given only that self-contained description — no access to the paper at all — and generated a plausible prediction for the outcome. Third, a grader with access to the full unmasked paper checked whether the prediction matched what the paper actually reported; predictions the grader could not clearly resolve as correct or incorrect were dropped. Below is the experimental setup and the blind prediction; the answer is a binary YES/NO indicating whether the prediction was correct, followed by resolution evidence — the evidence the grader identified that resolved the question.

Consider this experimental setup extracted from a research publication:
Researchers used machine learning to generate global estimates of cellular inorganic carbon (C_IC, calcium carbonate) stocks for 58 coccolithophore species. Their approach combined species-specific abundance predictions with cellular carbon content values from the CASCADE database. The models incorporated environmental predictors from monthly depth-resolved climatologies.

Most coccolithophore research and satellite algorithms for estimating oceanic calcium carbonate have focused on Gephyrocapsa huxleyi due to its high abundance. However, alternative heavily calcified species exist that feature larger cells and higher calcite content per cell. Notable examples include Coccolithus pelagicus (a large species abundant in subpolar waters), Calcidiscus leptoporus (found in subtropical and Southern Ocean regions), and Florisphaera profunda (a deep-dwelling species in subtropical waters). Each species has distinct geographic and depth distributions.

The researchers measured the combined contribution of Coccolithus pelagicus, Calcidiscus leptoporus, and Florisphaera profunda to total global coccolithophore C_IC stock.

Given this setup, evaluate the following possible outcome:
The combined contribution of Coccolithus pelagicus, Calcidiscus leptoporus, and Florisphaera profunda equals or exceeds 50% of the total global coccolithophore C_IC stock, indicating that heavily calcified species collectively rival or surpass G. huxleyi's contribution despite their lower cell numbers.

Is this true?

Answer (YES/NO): NO